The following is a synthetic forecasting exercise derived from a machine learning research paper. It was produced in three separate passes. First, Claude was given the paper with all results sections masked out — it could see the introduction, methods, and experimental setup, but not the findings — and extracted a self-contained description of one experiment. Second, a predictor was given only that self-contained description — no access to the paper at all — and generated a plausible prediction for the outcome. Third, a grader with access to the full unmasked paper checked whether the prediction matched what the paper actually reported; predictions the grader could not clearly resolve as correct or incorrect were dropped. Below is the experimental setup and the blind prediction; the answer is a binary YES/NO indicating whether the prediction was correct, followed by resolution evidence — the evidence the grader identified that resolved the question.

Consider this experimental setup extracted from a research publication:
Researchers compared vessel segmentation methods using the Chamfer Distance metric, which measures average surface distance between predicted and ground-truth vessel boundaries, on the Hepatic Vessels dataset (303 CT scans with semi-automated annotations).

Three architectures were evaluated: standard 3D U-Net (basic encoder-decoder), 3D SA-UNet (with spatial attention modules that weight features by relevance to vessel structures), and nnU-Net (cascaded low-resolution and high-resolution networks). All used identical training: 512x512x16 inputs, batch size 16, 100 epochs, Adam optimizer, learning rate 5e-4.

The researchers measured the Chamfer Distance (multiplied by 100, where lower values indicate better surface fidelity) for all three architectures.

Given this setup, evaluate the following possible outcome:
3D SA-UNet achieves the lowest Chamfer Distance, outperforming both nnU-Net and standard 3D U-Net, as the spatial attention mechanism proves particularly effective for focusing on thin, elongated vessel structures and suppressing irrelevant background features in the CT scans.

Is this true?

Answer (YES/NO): NO